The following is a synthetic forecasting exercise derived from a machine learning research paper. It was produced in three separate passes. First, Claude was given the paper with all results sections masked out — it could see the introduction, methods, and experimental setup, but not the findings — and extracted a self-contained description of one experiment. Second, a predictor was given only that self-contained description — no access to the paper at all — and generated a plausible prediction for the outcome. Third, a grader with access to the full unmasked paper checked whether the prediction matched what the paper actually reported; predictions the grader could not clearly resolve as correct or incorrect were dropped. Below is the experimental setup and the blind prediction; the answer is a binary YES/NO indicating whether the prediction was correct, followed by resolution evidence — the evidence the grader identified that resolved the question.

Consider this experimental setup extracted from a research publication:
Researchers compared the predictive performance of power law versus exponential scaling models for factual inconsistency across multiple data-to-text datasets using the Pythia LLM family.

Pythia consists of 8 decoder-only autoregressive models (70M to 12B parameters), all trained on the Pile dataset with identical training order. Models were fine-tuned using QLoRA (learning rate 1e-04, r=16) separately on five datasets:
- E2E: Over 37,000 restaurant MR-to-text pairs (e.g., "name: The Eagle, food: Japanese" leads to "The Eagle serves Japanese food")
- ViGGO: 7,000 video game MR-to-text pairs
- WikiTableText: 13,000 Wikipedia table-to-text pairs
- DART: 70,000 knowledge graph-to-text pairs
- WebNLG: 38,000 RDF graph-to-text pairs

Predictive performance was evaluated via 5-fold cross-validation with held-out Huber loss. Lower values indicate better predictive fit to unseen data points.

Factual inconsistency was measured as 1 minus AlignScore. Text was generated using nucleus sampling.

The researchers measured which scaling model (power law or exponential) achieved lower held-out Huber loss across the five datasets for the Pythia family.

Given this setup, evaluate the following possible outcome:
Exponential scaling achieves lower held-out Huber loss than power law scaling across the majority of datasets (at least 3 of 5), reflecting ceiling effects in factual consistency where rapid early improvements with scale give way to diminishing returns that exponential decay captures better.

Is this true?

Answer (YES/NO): YES